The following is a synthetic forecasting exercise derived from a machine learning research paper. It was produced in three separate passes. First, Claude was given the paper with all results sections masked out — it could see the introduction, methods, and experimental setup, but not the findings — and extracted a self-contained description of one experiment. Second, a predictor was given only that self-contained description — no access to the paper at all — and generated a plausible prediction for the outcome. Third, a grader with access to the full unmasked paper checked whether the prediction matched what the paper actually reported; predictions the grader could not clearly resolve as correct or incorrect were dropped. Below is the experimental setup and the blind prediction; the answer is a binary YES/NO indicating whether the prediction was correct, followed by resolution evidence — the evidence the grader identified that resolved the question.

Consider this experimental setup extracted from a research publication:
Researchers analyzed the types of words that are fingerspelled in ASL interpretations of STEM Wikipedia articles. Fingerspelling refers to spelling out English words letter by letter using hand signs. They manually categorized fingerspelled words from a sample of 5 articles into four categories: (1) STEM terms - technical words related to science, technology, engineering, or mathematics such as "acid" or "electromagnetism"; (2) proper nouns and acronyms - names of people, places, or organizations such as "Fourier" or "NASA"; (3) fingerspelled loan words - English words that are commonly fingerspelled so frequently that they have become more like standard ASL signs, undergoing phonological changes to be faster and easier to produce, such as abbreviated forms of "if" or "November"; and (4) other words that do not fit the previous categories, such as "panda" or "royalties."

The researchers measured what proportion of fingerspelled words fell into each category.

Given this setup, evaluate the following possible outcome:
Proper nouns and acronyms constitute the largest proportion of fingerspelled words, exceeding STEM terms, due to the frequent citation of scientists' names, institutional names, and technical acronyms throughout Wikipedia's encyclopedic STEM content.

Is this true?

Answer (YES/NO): NO